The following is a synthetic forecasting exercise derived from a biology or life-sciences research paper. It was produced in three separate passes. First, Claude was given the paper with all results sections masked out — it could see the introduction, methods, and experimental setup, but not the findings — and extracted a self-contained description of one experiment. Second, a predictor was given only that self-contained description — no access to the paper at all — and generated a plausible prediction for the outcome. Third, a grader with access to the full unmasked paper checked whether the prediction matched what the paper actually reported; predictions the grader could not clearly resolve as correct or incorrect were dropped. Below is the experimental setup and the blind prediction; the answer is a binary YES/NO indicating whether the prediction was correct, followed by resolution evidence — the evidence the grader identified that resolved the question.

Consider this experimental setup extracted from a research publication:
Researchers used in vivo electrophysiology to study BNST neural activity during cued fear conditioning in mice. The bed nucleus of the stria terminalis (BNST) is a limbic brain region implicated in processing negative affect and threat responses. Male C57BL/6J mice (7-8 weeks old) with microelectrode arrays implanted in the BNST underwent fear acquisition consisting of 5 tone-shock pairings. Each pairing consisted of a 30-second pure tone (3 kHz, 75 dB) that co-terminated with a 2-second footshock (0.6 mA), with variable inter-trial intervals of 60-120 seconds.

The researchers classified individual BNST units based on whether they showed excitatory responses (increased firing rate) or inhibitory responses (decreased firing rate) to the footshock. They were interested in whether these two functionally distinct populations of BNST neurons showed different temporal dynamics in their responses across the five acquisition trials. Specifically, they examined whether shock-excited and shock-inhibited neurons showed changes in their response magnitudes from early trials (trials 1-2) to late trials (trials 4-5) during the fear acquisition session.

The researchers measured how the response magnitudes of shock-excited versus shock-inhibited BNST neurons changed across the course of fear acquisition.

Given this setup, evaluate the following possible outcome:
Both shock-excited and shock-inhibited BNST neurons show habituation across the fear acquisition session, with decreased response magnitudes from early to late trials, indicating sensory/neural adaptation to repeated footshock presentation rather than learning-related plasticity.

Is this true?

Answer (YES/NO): NO